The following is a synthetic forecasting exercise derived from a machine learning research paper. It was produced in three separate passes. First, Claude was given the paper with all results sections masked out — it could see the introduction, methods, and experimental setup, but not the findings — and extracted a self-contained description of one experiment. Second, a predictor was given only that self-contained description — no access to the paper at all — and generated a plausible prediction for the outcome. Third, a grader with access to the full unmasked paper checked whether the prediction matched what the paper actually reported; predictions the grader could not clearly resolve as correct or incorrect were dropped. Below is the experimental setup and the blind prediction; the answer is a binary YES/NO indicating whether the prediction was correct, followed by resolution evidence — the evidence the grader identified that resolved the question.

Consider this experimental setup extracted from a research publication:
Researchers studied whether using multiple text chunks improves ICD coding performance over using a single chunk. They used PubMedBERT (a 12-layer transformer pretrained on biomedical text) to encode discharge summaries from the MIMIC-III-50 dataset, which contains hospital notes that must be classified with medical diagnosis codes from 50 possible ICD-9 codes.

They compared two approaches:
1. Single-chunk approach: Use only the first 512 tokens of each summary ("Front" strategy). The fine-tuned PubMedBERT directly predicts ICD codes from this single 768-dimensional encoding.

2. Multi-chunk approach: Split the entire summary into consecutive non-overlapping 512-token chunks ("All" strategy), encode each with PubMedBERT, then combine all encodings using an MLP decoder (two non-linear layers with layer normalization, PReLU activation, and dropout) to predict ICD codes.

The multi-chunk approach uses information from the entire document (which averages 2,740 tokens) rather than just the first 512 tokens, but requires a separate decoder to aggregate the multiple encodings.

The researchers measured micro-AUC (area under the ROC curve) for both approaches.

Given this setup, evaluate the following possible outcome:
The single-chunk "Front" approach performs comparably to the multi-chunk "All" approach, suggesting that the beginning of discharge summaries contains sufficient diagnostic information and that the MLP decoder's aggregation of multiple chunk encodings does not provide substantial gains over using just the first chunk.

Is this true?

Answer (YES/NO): NO